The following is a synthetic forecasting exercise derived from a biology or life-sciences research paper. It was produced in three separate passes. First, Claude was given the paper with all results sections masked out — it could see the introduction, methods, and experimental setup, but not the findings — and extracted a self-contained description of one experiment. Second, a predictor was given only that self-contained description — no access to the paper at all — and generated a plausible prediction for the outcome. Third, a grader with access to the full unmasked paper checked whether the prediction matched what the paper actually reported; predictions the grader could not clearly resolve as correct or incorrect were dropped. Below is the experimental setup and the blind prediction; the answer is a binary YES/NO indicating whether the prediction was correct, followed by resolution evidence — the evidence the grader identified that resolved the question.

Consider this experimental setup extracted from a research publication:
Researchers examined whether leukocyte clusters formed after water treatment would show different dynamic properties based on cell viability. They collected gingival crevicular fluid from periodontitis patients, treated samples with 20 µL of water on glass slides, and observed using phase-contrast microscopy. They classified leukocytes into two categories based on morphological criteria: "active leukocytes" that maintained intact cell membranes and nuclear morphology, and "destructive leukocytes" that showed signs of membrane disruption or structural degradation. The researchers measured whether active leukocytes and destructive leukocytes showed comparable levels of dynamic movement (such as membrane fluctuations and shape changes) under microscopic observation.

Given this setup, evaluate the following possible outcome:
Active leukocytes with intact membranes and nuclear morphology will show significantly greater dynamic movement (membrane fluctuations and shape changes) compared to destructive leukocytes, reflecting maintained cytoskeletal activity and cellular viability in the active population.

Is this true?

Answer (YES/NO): YES